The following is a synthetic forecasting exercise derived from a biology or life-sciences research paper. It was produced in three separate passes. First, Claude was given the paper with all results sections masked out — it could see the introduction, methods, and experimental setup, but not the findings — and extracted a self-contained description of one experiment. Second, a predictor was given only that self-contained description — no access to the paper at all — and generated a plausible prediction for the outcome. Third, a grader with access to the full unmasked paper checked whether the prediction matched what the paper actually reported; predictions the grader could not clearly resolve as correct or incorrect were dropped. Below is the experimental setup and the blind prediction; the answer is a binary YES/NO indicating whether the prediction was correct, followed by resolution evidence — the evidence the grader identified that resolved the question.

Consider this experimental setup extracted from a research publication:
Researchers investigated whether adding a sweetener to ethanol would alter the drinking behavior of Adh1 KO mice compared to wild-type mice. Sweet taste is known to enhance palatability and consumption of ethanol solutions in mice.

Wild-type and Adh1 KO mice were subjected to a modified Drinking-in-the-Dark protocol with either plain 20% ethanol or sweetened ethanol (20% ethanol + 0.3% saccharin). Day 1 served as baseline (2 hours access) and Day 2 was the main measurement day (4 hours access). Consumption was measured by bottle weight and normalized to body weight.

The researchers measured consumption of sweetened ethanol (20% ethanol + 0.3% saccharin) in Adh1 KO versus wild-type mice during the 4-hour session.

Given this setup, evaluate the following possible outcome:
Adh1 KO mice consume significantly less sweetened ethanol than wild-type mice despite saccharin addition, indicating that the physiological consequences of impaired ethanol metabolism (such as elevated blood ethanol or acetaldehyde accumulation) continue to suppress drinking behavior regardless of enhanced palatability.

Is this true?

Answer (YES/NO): YES